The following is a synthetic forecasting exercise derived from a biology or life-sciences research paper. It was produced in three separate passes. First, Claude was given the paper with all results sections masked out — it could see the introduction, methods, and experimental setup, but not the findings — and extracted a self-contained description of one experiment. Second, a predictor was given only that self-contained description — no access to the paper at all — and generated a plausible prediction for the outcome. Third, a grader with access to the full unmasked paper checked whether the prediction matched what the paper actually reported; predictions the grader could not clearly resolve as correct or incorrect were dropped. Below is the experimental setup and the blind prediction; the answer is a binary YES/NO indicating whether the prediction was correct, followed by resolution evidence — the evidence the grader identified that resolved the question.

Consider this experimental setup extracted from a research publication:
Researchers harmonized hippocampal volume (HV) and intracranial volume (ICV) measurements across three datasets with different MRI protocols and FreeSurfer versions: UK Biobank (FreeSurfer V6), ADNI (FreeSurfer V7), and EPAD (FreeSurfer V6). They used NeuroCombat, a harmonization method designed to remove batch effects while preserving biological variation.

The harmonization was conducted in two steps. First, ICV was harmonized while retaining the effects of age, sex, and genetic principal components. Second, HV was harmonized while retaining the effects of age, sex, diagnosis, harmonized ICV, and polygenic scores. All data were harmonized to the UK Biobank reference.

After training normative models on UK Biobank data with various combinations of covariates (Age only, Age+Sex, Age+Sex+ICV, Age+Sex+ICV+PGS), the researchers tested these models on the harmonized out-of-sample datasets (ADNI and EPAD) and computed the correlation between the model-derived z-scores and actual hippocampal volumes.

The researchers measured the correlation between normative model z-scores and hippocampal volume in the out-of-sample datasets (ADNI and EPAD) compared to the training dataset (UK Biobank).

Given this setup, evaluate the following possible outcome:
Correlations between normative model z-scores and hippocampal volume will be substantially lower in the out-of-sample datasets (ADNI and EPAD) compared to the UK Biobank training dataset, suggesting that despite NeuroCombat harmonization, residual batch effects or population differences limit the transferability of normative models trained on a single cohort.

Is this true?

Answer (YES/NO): NO